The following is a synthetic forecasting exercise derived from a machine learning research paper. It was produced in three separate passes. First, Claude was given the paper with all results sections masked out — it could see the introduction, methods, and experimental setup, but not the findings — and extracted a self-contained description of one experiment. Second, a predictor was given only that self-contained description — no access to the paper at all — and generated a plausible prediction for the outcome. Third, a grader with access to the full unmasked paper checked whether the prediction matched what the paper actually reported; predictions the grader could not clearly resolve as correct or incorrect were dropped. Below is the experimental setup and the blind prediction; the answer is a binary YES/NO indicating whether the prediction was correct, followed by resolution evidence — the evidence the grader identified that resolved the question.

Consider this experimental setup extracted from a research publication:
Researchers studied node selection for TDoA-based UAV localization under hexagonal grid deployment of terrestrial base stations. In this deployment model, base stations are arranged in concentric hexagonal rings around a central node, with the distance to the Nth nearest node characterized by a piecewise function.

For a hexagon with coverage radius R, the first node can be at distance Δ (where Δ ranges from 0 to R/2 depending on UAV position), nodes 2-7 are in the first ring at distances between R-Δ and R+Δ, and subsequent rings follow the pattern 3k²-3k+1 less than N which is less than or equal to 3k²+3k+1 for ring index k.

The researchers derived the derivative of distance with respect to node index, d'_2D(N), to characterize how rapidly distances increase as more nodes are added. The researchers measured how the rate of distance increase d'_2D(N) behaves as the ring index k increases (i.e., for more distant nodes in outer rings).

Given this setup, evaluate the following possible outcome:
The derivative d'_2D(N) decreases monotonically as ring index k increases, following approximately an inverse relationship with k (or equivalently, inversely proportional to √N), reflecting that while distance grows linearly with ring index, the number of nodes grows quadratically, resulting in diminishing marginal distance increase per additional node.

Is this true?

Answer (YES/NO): YES